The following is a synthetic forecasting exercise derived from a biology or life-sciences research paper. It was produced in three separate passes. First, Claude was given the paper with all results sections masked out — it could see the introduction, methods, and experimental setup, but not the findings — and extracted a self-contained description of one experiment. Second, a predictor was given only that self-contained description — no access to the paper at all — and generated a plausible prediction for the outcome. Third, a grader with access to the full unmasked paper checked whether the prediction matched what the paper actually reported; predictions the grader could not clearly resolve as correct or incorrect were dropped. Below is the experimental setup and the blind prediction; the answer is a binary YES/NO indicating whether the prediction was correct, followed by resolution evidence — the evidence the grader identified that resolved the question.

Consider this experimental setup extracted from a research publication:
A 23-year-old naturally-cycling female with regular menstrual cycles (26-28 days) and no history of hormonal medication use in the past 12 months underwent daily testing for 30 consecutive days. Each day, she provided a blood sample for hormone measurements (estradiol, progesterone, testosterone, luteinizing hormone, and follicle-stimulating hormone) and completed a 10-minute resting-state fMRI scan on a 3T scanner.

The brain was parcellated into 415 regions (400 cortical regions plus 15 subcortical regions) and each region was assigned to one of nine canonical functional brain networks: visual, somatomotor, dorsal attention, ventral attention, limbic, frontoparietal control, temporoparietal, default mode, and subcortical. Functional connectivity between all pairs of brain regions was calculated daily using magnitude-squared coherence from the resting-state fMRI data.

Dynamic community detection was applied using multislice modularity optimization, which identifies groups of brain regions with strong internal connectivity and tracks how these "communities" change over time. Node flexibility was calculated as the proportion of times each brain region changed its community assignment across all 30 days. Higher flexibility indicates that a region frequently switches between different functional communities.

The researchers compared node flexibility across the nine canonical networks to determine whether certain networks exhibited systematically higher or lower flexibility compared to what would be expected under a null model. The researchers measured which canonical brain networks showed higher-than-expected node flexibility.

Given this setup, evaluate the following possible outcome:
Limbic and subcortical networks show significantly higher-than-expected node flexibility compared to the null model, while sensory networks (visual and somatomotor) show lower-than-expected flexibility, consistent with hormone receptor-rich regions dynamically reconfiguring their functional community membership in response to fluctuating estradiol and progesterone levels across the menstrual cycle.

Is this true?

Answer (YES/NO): YES